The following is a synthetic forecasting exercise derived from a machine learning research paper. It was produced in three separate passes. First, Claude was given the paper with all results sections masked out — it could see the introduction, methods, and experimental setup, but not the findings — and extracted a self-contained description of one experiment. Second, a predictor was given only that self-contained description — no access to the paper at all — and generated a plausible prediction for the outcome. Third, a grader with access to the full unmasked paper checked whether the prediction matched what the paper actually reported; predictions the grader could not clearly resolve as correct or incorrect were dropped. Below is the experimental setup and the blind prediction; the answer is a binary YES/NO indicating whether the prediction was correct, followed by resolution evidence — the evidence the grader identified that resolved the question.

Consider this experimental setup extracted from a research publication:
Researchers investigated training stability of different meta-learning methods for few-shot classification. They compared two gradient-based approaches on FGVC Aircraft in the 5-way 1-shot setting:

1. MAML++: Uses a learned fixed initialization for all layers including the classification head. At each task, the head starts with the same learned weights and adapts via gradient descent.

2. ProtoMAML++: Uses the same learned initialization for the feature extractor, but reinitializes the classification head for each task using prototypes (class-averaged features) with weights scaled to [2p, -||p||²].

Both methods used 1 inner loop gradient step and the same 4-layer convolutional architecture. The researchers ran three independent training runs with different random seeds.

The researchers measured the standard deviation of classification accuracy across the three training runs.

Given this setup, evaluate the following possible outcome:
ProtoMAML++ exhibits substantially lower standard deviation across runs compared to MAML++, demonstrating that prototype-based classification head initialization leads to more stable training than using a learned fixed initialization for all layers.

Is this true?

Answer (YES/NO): YES